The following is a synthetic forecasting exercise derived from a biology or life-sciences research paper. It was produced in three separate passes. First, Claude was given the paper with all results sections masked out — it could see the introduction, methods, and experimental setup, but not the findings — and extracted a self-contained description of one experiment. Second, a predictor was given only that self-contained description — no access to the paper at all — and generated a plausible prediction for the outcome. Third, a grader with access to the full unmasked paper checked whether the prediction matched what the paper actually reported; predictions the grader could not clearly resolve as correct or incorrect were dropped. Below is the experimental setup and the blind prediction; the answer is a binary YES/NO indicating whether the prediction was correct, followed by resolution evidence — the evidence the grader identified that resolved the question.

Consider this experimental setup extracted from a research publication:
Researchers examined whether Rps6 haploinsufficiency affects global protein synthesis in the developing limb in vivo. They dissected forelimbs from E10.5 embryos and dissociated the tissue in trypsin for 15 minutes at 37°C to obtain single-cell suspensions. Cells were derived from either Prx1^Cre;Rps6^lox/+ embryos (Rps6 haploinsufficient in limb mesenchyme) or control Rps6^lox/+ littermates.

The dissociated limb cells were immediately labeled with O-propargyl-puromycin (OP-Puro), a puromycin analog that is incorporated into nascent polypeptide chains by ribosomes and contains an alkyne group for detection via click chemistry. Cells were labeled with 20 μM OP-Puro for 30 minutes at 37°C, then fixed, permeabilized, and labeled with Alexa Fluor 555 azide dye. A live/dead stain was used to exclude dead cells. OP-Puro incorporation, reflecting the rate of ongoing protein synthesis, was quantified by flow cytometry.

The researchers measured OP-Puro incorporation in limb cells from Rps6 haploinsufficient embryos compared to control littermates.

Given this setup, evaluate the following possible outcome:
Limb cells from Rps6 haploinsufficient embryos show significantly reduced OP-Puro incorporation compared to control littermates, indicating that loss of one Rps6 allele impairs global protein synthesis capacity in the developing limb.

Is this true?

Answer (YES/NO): YES